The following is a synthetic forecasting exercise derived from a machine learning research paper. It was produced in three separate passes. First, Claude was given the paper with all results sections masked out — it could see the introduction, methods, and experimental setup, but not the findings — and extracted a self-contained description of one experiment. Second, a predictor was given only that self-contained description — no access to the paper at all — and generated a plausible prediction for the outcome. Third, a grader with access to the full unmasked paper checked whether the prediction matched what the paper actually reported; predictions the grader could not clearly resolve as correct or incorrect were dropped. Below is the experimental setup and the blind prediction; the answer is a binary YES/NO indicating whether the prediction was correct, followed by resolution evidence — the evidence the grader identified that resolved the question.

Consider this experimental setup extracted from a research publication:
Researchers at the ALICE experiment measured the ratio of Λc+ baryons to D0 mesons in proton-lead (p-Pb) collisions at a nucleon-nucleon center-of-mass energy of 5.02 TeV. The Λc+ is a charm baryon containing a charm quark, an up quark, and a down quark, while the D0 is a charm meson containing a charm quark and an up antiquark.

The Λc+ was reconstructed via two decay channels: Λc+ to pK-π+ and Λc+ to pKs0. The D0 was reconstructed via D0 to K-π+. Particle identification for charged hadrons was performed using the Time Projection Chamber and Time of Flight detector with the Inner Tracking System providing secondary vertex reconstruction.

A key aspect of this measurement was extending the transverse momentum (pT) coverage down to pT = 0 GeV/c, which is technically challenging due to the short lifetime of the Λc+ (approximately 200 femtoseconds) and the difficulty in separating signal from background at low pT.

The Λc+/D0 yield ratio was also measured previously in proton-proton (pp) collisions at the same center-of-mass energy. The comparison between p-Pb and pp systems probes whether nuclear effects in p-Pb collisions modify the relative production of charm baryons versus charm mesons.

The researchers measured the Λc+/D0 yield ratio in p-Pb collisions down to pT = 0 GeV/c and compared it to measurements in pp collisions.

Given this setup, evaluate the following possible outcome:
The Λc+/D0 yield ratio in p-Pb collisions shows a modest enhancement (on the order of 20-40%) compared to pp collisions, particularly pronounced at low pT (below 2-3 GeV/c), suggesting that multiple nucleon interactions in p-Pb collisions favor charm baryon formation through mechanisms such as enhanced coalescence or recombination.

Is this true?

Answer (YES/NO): NO